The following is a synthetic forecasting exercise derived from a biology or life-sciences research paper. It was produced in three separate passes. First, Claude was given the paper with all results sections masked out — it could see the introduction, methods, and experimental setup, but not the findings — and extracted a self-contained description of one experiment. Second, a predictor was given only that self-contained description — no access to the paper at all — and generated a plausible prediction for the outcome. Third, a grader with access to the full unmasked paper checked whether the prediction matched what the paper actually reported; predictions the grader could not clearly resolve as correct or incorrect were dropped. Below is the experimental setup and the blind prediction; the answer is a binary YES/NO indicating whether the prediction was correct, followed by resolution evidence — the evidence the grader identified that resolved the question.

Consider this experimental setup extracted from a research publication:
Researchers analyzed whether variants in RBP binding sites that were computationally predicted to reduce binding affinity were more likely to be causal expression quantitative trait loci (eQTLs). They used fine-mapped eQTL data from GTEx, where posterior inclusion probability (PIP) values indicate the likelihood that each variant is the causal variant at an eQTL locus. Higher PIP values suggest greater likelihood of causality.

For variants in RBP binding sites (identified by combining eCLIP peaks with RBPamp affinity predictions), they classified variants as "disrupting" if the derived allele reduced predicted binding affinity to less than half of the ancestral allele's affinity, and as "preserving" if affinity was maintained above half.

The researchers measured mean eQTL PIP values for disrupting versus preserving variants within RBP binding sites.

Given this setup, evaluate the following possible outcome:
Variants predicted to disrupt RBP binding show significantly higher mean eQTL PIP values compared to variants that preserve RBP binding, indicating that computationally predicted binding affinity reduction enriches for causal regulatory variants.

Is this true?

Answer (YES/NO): YES